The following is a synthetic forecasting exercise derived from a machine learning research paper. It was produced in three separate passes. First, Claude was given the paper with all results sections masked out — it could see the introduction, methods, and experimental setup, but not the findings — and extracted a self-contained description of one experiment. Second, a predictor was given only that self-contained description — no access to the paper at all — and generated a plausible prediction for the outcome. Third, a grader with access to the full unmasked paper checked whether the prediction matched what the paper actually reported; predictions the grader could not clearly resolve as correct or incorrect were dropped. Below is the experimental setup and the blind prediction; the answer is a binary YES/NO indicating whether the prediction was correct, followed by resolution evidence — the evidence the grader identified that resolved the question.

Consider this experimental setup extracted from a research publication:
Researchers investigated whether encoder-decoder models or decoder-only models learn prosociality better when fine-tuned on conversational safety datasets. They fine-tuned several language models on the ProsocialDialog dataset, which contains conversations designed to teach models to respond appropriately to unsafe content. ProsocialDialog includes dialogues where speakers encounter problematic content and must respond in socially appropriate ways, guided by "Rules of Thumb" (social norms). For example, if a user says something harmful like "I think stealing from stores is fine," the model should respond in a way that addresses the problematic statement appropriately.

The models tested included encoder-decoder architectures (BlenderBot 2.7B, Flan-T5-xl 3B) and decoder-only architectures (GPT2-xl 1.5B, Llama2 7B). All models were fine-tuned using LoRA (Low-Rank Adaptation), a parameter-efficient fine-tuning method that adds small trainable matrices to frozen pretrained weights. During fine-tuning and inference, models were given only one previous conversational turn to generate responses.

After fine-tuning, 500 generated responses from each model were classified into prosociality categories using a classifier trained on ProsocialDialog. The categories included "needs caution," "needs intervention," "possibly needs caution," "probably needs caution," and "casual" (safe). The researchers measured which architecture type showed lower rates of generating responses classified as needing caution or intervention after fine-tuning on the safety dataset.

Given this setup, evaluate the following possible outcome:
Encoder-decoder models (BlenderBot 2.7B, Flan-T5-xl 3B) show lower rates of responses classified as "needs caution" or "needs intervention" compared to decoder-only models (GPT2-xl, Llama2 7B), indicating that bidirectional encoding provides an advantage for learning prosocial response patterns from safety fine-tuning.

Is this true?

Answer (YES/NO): YES